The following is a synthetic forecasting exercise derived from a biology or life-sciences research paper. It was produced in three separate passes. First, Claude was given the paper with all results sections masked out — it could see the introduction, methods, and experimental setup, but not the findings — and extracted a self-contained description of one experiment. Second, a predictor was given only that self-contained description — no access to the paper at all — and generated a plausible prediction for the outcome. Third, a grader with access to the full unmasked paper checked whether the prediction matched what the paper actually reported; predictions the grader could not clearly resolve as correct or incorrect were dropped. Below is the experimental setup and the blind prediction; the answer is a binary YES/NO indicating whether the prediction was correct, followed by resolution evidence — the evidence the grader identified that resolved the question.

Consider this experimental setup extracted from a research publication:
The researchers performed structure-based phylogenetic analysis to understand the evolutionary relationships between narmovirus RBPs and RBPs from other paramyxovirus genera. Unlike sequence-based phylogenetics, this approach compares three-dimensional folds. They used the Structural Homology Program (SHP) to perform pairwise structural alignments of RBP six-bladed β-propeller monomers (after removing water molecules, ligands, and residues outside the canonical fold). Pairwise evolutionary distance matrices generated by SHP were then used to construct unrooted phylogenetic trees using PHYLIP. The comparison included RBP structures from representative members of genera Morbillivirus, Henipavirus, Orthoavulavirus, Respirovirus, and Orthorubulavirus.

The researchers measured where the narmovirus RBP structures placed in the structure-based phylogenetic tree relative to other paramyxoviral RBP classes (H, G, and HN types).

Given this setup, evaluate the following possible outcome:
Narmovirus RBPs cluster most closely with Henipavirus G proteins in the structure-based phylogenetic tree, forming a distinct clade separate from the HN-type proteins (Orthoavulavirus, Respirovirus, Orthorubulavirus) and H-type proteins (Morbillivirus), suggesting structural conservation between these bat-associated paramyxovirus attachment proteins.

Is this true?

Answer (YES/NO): NO